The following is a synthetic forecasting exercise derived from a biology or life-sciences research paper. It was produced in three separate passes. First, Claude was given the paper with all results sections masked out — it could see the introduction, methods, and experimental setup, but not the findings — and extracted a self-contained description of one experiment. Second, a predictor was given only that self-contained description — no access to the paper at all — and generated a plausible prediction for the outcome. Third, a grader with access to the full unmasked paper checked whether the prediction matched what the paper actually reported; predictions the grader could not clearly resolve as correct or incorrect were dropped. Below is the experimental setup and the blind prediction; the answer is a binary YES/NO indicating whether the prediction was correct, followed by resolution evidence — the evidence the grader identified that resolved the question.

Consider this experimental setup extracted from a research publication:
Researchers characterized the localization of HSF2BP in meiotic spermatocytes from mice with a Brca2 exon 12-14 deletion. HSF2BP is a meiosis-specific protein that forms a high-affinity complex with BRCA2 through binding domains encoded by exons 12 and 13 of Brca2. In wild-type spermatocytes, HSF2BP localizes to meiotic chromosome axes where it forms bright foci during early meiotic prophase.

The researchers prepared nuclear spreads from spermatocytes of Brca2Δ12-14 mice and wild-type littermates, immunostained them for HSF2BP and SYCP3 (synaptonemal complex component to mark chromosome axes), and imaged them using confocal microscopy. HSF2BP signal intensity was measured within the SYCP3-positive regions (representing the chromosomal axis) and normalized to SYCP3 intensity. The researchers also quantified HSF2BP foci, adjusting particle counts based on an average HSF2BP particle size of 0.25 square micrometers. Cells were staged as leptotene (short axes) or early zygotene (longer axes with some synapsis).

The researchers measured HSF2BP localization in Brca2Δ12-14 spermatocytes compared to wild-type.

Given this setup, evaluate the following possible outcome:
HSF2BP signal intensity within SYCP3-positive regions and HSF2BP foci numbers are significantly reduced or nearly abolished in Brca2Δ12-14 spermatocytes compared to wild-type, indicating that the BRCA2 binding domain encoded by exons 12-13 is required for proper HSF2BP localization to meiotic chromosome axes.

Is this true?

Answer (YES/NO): NO